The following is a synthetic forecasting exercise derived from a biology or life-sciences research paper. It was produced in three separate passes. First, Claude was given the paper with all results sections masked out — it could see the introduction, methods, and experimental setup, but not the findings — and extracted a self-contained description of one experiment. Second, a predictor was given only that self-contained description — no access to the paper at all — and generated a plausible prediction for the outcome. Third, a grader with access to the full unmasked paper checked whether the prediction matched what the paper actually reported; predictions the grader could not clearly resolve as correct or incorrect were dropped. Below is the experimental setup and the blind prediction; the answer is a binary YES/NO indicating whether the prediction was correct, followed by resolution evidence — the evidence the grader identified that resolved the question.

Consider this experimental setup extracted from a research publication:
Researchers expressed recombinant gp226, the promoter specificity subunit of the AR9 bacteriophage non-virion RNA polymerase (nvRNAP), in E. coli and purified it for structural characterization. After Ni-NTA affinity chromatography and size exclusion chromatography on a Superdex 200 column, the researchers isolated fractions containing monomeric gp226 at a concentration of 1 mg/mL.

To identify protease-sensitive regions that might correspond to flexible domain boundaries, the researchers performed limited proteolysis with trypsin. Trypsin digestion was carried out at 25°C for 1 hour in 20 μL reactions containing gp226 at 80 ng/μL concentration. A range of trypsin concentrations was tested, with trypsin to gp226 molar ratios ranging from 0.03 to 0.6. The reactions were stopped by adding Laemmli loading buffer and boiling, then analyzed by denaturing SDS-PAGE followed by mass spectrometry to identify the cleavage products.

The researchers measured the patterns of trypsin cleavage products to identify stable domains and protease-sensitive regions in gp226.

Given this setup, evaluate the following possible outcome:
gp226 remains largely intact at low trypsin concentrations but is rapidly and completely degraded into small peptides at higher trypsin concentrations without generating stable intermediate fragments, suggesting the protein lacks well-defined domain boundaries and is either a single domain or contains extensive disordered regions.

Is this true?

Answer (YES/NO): NO